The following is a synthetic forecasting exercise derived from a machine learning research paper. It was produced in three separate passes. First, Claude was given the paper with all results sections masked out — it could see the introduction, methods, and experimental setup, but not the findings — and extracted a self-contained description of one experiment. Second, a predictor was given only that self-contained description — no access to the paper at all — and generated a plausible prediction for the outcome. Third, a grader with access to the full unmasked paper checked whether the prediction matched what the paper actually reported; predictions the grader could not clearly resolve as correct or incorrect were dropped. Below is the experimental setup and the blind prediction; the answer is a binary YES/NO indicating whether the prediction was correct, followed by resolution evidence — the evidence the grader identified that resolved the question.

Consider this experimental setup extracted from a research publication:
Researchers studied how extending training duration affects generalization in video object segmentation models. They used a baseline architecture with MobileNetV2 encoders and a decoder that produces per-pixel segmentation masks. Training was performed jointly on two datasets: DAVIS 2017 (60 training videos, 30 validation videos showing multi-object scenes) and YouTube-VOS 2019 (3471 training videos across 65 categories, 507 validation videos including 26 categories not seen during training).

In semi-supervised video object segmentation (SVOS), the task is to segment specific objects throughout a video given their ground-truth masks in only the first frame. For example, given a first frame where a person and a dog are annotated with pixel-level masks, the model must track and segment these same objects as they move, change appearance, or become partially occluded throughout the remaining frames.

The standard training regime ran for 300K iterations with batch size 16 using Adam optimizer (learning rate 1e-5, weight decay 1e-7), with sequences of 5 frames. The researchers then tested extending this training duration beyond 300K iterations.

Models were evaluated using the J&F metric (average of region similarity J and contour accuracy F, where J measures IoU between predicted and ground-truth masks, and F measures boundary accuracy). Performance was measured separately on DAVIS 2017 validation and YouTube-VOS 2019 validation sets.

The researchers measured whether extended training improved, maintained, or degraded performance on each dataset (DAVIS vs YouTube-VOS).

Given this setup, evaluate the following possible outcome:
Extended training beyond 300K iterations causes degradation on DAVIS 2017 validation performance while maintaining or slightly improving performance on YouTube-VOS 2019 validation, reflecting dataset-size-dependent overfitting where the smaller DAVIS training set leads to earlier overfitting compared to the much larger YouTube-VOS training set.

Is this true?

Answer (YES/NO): NO